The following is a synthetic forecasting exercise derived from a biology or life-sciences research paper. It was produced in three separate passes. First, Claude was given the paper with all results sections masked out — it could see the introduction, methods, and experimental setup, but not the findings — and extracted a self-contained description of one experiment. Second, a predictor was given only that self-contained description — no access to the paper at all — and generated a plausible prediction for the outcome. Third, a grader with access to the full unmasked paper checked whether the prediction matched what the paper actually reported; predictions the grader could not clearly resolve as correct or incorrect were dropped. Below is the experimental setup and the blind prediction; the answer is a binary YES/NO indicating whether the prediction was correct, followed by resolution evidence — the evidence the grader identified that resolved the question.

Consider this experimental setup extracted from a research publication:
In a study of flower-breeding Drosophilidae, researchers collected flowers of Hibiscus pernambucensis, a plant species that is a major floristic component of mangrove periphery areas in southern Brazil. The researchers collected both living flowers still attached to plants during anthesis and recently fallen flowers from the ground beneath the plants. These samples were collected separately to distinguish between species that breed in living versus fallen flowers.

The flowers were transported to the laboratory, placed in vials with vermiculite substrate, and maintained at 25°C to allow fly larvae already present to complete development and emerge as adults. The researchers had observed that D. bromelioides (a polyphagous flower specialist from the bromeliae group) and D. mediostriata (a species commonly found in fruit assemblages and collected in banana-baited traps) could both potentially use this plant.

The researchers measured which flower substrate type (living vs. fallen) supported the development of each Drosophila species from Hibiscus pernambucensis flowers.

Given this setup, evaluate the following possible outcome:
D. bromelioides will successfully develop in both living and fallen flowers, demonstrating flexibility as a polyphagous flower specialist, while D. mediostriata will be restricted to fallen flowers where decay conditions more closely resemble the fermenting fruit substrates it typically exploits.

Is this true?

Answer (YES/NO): NO